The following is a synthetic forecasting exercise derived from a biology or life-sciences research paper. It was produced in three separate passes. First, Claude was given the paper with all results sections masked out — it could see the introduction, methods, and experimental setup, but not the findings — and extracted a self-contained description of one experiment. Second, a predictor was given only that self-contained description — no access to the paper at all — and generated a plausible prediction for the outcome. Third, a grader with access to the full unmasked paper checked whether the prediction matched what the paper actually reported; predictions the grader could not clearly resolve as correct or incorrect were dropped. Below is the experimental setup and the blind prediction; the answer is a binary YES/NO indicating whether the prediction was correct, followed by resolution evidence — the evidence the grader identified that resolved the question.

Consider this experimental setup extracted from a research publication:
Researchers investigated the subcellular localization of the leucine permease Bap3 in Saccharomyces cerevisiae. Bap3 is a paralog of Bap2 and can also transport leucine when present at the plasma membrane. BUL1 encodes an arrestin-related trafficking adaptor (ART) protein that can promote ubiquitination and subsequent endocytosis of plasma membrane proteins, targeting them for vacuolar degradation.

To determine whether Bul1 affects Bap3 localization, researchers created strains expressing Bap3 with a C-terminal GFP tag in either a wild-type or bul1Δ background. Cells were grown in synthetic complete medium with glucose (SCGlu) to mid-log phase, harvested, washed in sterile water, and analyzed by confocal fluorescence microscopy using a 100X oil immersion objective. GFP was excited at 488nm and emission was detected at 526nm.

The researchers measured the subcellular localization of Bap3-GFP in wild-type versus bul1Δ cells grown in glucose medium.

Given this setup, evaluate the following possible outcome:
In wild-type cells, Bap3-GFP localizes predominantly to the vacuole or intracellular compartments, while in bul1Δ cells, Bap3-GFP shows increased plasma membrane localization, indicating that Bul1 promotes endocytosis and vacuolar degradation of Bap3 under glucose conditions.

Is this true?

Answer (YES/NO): YES